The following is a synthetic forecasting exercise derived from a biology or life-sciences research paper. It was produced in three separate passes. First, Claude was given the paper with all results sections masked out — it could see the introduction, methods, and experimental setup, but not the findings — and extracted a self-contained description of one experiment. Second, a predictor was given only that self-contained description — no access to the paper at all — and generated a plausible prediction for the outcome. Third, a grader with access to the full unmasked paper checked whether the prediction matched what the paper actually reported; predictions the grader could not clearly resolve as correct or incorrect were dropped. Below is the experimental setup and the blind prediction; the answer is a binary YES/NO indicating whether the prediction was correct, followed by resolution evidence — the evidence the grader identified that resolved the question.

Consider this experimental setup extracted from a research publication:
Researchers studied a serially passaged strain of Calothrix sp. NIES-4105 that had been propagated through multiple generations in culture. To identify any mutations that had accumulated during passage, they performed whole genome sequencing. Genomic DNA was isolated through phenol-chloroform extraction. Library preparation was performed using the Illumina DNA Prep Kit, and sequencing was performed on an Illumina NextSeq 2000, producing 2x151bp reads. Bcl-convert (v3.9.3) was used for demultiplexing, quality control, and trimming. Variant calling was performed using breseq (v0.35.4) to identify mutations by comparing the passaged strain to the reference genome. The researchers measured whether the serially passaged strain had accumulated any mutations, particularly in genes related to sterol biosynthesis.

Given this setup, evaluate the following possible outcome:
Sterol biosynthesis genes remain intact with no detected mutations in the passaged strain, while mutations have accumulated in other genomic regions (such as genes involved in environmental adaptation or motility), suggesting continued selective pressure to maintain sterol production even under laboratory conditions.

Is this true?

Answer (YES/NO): YES